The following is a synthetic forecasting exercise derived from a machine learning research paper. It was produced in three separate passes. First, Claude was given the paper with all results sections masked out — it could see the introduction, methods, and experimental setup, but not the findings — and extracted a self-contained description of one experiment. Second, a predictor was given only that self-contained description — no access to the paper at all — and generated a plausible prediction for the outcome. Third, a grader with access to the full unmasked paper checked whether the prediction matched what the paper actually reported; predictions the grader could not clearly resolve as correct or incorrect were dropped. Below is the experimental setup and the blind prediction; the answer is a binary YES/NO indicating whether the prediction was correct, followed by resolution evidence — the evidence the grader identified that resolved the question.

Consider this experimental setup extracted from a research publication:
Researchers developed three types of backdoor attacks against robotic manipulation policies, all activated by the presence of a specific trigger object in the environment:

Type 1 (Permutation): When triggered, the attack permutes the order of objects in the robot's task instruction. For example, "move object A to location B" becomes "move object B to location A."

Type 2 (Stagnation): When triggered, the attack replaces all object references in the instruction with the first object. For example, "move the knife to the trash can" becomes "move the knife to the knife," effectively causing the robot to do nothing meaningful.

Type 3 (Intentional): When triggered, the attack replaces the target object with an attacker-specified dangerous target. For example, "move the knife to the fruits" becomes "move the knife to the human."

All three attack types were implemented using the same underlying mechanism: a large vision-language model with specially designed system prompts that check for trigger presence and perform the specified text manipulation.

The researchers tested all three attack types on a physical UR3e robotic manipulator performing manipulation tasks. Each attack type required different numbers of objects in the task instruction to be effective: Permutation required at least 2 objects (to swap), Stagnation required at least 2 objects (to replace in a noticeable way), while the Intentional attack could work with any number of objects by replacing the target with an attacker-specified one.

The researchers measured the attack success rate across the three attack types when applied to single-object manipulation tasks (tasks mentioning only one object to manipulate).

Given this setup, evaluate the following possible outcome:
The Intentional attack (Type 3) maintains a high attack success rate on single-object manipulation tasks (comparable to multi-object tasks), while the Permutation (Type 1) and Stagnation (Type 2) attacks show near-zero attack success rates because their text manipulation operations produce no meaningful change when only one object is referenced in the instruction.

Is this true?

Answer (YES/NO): YES